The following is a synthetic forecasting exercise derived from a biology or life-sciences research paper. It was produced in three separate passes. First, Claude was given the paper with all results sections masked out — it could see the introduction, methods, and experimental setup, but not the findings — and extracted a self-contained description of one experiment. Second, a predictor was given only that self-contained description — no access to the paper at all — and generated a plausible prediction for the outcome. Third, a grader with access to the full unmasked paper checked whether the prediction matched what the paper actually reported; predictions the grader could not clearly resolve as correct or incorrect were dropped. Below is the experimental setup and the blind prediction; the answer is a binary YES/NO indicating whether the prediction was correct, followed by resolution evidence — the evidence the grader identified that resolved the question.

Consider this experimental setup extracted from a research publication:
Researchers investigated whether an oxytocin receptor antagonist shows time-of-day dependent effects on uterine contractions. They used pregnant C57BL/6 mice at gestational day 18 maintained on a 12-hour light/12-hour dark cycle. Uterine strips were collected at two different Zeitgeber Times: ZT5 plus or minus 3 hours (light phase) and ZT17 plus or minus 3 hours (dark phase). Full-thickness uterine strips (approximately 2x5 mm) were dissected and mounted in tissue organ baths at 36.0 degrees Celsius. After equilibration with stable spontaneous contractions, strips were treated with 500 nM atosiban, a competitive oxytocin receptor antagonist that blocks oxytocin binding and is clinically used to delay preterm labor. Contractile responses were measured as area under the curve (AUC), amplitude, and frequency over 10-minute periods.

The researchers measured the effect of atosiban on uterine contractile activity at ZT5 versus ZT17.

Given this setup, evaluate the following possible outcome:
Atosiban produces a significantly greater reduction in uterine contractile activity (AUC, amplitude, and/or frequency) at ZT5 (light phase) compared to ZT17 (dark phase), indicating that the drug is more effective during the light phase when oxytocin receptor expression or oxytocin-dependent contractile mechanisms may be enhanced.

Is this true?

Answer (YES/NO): NO